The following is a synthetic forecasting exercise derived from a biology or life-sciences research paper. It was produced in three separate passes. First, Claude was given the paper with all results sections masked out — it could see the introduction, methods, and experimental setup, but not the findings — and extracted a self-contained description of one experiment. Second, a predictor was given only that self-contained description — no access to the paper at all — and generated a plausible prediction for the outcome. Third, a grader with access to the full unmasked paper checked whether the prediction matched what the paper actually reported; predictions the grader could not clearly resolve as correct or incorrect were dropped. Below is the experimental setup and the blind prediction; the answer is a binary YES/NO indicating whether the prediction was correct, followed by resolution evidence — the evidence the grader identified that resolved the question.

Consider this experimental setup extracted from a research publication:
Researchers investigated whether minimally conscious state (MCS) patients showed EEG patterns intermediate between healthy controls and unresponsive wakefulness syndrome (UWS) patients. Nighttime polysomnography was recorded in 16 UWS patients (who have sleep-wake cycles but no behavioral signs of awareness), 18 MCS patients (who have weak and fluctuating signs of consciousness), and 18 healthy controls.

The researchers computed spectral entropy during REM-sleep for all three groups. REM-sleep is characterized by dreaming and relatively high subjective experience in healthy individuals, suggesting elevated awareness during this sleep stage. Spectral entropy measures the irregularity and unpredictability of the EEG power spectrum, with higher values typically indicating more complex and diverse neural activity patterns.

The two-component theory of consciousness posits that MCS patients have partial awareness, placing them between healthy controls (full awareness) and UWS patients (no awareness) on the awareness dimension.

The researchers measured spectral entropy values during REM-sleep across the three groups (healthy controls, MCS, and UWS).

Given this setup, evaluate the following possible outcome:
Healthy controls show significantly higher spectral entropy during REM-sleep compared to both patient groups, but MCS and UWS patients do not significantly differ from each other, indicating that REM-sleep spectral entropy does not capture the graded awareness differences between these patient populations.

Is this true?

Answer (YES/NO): YES